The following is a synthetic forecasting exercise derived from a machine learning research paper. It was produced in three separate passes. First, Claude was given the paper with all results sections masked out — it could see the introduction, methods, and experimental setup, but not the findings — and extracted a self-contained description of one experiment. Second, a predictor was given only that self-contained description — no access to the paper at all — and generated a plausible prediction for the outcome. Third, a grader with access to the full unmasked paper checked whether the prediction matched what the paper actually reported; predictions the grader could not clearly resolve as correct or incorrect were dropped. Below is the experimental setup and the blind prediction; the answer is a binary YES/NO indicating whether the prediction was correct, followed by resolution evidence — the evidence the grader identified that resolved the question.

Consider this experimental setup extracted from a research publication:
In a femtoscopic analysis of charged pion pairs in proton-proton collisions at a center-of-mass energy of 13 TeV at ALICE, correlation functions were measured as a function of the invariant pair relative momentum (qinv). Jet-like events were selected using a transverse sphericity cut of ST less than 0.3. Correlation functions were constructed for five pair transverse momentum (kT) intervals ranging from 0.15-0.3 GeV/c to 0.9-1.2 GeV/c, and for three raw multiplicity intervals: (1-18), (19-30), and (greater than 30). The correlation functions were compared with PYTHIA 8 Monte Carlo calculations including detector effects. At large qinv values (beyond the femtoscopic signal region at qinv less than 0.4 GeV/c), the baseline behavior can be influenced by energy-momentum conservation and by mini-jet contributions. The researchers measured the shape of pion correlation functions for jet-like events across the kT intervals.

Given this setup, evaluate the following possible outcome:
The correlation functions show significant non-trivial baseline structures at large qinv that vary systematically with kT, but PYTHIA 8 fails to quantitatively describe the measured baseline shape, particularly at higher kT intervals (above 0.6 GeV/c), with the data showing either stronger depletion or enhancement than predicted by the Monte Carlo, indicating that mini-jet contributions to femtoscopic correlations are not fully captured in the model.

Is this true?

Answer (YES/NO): NO